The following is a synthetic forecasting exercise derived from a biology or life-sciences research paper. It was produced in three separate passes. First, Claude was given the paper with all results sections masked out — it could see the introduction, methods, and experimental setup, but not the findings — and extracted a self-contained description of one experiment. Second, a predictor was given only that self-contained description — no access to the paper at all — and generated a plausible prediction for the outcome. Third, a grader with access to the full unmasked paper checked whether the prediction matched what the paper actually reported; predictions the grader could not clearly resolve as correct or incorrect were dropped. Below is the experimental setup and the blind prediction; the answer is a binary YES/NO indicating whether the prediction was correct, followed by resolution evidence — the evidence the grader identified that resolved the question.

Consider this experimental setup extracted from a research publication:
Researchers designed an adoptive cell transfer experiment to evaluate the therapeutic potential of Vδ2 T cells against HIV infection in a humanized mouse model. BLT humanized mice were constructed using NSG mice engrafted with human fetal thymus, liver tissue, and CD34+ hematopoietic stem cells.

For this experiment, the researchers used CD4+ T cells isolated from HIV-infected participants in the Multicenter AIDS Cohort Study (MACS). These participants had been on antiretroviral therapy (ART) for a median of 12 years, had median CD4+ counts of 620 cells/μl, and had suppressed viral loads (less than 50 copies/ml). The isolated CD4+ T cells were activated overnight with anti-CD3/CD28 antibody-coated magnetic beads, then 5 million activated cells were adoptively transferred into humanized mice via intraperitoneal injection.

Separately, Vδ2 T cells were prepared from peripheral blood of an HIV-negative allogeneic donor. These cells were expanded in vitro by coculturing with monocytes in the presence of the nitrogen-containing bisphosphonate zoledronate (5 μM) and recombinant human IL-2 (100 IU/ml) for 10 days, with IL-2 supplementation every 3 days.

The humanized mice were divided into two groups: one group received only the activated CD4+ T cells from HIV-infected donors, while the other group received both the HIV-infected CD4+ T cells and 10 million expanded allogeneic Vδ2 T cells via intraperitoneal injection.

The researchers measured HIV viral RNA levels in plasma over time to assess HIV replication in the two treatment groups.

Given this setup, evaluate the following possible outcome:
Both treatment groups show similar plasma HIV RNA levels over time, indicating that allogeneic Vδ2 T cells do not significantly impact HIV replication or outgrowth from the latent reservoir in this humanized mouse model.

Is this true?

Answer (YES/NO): NO